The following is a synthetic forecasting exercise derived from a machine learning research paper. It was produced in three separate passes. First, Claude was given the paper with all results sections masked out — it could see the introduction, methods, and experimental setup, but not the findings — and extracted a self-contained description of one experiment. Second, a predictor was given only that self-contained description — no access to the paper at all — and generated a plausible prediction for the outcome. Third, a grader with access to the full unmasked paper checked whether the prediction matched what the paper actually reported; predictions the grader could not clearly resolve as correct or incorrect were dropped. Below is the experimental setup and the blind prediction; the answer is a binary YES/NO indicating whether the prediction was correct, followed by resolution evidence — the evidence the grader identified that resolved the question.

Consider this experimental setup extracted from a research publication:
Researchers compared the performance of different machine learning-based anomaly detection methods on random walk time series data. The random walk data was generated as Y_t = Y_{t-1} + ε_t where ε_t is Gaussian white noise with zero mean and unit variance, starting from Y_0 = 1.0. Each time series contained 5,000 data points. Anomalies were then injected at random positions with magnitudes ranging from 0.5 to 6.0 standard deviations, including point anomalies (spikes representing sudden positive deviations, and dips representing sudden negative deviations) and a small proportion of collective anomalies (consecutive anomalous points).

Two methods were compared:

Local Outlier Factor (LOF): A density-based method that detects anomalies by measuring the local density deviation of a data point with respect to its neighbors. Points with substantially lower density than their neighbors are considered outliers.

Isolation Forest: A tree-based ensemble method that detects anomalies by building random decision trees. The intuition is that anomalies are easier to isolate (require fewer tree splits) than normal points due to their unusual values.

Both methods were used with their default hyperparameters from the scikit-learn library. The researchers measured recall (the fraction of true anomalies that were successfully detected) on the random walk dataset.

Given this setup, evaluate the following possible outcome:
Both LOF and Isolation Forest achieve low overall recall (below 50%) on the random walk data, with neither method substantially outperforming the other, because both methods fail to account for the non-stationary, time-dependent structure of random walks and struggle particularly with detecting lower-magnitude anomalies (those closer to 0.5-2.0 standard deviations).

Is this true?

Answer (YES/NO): NO